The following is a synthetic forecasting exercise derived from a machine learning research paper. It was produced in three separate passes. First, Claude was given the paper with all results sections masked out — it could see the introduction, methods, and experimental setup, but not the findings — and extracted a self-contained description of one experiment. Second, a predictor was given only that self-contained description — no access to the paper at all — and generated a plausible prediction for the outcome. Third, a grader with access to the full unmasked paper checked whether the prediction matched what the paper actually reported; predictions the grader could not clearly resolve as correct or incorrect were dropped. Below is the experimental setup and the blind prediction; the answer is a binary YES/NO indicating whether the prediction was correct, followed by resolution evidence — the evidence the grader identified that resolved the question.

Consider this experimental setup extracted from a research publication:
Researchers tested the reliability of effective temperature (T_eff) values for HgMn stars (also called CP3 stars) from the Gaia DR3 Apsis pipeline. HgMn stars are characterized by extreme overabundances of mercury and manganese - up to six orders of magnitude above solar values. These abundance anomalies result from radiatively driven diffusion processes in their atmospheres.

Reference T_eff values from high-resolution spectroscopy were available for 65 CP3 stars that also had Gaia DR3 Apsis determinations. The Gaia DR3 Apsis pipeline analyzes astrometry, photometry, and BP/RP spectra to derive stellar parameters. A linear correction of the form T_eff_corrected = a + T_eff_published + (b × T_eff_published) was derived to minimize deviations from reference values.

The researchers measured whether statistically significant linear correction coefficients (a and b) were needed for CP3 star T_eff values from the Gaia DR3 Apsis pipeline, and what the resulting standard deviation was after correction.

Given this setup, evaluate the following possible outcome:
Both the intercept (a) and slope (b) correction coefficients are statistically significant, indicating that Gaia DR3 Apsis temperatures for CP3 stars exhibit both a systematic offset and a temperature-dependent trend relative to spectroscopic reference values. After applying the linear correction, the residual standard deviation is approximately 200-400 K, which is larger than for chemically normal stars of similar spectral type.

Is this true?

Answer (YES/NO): NO